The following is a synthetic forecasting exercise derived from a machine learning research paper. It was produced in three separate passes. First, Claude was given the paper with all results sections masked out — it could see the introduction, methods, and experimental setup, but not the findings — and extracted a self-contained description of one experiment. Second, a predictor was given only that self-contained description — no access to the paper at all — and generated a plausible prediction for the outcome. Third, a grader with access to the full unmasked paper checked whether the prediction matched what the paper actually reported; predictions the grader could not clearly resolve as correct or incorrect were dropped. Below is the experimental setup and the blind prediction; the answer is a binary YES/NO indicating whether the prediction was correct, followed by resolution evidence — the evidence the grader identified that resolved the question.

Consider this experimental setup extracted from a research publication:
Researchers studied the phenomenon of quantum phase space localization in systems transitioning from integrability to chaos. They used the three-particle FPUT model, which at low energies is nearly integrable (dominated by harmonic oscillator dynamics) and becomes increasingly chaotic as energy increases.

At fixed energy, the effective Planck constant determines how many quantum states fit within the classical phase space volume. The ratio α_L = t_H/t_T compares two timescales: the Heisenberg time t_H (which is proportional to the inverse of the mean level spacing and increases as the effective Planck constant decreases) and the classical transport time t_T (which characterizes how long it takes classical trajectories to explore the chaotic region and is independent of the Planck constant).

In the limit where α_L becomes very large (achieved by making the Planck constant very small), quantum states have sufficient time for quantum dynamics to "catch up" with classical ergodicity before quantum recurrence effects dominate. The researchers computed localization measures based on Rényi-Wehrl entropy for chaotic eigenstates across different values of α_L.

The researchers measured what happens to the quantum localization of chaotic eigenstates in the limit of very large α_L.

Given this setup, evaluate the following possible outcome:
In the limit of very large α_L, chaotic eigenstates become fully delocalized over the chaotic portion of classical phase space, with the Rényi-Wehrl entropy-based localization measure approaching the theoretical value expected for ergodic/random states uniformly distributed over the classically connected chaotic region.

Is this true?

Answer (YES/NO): YES